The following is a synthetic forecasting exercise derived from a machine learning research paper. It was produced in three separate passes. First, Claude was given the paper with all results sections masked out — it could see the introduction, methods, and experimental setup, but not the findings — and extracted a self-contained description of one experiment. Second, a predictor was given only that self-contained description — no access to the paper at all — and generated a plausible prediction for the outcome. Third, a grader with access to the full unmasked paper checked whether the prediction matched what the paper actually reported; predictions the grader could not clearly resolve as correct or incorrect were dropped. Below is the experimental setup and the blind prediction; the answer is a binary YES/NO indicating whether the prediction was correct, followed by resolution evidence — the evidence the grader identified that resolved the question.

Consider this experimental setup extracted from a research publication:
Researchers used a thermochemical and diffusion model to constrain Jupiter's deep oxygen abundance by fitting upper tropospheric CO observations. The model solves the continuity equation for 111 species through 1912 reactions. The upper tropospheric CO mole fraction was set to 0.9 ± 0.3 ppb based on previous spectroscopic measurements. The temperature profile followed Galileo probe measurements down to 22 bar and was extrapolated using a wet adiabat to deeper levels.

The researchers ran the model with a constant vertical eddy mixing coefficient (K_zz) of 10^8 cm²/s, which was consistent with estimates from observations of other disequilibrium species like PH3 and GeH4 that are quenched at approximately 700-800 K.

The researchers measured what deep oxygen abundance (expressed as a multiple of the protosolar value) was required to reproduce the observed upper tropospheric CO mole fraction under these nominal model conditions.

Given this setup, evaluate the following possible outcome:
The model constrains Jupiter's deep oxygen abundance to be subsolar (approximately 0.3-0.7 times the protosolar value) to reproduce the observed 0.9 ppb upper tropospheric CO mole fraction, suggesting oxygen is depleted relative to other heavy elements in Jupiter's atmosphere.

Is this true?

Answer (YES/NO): YES